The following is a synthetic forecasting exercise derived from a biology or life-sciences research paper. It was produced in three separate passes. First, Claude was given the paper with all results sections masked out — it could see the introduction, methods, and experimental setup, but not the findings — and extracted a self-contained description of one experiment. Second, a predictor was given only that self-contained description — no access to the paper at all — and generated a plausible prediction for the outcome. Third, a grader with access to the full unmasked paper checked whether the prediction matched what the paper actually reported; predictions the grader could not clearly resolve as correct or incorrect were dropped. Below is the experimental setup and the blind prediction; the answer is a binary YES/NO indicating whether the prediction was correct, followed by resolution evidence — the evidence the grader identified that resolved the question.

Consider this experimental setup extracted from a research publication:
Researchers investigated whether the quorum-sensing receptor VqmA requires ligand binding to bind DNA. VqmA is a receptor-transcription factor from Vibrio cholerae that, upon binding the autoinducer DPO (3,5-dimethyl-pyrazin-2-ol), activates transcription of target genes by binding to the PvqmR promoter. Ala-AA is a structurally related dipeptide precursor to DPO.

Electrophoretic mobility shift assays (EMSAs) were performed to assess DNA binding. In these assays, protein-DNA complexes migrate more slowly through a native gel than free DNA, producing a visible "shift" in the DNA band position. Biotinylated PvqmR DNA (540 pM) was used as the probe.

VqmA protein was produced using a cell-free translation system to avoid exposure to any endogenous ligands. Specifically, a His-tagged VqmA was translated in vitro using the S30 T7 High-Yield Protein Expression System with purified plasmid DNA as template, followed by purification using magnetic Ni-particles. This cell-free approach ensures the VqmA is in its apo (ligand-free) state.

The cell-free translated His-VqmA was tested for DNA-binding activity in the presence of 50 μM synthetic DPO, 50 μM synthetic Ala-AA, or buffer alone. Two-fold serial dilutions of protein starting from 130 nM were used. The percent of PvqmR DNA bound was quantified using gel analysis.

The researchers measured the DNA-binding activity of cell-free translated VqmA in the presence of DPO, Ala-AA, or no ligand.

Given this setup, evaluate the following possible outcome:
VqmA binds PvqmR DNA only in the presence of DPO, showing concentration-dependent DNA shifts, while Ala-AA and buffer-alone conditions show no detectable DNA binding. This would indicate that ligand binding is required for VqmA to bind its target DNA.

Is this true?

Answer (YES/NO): NO